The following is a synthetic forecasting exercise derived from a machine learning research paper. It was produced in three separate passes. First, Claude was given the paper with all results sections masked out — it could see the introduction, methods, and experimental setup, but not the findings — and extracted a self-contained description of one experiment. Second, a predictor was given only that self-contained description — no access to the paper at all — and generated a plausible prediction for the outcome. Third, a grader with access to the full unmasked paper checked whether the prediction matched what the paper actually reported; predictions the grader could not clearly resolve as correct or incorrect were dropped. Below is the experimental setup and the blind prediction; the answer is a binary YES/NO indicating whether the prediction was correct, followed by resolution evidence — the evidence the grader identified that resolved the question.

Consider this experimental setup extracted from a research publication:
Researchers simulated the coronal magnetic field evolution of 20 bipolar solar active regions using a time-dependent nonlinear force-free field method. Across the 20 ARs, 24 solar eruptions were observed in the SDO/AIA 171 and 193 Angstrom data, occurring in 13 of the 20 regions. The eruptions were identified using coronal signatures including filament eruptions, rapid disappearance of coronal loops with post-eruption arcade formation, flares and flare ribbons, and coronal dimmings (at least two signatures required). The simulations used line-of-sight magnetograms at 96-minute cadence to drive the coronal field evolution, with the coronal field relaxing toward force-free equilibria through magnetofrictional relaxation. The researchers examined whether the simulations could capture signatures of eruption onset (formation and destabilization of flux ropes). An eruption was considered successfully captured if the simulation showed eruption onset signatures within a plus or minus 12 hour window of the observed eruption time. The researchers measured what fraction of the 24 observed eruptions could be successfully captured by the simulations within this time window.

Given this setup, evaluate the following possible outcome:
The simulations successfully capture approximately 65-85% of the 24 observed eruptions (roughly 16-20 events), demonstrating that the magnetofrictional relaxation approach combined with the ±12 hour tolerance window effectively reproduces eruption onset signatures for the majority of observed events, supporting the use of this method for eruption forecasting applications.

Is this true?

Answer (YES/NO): NO